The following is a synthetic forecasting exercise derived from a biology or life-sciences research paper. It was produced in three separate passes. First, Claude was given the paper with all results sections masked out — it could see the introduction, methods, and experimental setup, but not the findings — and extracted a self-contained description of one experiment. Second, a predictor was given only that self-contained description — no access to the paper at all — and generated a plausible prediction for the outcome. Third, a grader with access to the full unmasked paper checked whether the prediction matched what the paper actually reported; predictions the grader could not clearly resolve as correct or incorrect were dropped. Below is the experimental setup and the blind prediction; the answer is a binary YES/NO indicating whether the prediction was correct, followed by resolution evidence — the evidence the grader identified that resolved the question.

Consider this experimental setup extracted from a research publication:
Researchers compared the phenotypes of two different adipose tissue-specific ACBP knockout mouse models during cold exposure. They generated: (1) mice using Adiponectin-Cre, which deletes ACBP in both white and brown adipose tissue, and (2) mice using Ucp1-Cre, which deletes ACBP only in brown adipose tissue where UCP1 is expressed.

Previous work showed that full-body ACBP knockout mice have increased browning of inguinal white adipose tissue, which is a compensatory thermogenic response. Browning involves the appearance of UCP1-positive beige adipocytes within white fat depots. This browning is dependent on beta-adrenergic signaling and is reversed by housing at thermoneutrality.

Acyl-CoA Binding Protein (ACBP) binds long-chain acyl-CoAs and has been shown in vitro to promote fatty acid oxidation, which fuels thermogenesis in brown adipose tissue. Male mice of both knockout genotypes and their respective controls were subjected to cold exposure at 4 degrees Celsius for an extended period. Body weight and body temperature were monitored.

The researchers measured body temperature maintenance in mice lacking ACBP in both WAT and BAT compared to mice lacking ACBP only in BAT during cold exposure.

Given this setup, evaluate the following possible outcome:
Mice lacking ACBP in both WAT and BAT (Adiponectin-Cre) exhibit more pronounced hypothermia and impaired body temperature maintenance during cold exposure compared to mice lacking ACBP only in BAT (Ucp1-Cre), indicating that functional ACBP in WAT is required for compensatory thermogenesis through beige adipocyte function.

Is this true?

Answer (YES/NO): NO